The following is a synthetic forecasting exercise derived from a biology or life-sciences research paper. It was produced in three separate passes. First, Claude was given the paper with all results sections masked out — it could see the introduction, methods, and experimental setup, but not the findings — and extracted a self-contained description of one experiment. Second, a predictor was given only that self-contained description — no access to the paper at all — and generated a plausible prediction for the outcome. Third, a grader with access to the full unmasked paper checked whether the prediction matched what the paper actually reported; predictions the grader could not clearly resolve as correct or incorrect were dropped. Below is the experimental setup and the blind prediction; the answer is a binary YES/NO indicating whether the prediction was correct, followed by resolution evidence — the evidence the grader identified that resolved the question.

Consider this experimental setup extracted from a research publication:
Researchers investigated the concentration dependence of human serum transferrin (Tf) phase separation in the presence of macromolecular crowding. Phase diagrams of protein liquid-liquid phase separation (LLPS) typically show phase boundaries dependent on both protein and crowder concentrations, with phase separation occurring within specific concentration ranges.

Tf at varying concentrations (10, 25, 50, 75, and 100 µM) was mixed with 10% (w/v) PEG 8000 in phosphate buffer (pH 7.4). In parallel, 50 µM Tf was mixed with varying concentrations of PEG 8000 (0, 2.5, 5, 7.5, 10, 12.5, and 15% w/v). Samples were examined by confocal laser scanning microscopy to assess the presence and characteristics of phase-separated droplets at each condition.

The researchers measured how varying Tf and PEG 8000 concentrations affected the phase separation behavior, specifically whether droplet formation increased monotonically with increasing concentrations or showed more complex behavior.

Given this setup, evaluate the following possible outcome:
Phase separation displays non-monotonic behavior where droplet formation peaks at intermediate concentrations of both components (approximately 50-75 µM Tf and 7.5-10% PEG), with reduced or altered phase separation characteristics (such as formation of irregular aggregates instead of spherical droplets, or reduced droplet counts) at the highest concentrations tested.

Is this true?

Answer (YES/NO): NO